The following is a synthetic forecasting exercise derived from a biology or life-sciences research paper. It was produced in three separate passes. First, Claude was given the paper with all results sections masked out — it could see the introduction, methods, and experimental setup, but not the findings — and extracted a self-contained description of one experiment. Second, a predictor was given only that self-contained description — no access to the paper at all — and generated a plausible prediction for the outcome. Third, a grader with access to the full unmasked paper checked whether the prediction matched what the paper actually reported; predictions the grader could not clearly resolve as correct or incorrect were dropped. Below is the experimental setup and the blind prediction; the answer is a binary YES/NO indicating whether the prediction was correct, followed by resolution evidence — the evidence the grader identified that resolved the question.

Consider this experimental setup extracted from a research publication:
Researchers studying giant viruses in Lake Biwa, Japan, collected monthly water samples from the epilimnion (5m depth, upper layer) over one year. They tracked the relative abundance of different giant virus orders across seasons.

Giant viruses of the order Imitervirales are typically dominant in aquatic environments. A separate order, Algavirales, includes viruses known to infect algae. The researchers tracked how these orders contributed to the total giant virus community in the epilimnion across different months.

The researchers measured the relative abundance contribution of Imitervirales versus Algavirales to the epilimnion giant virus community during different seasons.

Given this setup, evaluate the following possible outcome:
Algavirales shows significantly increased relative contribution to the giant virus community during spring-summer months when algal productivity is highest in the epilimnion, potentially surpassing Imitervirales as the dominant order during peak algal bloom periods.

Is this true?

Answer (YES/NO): YES